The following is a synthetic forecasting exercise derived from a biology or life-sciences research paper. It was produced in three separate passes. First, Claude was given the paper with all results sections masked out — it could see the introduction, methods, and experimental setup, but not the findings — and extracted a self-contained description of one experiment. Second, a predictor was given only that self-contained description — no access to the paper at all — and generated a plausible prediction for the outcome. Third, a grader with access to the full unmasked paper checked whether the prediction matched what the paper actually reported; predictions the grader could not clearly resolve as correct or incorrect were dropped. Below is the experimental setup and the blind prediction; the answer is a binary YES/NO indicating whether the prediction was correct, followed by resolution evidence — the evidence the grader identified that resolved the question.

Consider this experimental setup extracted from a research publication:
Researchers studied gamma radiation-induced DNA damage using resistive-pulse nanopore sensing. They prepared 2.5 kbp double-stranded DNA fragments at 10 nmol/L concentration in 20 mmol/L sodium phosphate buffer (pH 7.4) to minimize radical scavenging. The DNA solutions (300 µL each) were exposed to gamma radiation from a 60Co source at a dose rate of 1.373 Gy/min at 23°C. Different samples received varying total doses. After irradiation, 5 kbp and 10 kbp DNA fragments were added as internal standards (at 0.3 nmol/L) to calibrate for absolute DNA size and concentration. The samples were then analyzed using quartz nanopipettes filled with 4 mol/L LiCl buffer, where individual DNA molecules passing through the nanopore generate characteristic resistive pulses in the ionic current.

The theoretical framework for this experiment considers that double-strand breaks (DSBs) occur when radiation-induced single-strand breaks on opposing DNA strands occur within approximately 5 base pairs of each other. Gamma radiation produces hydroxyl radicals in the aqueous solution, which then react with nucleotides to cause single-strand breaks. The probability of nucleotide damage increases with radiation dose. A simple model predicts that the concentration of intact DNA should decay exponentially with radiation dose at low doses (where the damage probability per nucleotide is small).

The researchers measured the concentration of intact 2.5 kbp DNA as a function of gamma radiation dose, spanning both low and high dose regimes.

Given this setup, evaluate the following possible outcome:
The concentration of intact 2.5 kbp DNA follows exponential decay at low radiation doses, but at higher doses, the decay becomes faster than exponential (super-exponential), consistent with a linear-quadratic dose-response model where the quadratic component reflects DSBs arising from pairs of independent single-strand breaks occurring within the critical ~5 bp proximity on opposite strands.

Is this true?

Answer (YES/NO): NO